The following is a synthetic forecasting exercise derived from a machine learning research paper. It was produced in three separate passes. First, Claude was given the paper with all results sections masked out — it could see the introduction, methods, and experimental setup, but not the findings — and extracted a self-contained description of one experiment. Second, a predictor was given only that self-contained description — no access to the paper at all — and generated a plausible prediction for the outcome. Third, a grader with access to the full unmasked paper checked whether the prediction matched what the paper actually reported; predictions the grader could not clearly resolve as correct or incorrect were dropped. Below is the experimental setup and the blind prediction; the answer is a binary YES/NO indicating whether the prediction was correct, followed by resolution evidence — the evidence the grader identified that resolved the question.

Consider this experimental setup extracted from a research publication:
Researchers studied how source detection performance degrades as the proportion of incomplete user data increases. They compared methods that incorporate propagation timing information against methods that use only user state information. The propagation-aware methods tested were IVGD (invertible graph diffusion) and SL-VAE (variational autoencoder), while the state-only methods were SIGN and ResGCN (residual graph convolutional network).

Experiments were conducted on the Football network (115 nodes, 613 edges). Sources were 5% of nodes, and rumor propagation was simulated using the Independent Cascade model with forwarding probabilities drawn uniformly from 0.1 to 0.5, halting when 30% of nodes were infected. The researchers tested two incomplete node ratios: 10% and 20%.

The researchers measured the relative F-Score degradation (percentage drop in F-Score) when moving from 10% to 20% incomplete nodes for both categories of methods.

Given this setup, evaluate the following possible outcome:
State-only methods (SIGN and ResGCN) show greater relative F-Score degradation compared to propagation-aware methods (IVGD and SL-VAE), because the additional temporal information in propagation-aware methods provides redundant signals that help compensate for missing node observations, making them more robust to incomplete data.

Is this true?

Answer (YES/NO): YES